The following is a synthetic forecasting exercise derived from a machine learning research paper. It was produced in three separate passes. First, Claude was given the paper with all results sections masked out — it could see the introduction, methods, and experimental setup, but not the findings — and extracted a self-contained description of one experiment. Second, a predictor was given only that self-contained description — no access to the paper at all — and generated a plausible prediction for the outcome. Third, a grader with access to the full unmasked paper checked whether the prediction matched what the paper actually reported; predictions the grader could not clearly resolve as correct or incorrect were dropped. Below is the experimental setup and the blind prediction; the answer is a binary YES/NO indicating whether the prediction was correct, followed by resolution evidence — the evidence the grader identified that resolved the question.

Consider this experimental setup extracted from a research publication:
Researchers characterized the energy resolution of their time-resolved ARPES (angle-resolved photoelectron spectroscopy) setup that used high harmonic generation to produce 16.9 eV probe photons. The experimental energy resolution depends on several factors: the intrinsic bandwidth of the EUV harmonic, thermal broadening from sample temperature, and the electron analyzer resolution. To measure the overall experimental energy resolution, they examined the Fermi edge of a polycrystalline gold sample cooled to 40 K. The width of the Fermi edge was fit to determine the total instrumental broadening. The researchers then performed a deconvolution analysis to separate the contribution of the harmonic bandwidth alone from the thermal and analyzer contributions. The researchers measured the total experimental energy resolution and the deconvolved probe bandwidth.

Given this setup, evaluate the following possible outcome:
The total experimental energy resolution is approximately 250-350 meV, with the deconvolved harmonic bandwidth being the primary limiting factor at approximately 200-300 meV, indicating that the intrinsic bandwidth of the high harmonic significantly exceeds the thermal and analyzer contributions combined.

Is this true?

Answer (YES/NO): NO